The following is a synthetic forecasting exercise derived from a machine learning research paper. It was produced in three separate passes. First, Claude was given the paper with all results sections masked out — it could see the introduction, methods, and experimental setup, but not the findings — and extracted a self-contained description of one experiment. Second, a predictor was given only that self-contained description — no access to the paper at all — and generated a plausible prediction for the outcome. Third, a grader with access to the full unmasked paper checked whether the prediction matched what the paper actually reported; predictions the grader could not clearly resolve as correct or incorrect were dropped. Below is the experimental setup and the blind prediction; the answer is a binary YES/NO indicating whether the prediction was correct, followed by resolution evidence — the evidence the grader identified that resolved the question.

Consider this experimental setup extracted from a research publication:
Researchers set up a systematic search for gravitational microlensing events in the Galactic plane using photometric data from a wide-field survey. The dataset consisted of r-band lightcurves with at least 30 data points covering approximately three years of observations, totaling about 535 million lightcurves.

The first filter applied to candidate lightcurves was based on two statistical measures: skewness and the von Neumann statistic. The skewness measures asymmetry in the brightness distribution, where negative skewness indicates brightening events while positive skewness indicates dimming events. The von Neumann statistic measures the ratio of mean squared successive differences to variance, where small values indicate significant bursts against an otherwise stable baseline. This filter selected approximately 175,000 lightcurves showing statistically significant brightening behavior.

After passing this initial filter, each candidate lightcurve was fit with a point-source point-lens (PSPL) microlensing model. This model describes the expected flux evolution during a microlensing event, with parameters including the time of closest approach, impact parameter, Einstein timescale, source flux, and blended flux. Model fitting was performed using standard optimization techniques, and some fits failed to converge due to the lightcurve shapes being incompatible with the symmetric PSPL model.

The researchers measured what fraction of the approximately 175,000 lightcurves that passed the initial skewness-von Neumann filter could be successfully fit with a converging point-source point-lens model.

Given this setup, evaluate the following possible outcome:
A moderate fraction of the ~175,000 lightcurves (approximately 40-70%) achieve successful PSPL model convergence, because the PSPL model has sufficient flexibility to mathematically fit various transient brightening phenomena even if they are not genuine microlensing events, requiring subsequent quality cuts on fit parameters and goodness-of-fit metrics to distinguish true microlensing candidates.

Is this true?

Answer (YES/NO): YES